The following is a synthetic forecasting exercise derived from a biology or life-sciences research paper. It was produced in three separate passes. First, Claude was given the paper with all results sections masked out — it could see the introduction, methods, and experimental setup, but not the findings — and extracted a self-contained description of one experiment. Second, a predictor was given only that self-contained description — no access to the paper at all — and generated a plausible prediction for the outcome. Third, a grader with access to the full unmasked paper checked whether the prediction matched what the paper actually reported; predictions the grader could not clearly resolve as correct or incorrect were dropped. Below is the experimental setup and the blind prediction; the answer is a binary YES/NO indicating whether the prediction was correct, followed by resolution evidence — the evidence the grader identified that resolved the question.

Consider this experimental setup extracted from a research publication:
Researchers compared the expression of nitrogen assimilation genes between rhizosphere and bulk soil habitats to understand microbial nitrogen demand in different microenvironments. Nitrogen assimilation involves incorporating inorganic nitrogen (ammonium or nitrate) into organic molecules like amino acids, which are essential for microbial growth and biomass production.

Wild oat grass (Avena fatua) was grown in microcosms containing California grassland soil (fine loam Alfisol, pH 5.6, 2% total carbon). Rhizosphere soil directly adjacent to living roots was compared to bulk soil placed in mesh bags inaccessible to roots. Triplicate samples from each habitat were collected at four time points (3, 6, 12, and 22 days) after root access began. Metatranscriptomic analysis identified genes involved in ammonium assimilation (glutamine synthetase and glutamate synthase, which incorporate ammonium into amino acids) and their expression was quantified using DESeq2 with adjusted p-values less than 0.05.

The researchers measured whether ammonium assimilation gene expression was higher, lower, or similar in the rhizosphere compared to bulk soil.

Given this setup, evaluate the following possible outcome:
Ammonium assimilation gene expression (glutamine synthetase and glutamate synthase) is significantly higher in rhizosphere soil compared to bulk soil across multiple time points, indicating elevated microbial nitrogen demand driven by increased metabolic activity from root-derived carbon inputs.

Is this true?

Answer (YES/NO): YES